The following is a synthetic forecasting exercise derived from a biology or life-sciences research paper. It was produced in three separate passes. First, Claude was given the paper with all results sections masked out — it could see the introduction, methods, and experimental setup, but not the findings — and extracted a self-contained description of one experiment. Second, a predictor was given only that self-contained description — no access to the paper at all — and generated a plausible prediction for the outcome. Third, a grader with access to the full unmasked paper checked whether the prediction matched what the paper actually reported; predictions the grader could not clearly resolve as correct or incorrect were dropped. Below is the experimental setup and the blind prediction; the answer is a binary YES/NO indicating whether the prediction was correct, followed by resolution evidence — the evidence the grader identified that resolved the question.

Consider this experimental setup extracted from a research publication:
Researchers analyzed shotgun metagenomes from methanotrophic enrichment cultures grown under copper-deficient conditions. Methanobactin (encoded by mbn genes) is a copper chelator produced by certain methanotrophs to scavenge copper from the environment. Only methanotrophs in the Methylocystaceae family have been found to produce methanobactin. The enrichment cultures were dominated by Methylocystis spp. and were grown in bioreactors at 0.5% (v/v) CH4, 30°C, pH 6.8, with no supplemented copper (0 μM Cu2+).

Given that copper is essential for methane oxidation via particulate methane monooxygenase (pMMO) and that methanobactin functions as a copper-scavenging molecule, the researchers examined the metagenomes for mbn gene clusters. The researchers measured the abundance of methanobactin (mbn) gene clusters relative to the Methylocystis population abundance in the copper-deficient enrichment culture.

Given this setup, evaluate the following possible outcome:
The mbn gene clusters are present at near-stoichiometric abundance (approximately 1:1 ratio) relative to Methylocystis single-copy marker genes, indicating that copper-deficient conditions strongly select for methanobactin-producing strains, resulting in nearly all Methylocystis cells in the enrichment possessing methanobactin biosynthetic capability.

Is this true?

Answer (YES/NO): NO